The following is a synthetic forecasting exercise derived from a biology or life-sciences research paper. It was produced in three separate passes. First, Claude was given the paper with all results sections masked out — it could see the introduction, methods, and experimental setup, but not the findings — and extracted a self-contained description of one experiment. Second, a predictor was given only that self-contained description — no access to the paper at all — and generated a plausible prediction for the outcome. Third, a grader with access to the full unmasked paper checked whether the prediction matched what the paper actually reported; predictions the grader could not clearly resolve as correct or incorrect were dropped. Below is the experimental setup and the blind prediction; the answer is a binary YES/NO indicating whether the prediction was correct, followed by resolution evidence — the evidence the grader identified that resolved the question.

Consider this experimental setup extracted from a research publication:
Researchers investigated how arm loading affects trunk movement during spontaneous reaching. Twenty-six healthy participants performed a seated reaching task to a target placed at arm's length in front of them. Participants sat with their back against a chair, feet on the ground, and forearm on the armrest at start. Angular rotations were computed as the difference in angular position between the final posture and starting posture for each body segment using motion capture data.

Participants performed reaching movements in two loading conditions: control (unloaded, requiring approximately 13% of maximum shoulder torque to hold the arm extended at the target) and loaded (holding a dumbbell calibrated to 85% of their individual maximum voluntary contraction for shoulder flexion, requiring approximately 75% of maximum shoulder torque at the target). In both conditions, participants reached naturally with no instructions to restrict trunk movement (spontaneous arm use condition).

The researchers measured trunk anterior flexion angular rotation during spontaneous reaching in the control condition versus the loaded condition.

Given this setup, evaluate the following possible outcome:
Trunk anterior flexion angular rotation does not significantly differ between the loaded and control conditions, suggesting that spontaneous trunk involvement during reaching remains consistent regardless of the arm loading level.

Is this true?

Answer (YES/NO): NO